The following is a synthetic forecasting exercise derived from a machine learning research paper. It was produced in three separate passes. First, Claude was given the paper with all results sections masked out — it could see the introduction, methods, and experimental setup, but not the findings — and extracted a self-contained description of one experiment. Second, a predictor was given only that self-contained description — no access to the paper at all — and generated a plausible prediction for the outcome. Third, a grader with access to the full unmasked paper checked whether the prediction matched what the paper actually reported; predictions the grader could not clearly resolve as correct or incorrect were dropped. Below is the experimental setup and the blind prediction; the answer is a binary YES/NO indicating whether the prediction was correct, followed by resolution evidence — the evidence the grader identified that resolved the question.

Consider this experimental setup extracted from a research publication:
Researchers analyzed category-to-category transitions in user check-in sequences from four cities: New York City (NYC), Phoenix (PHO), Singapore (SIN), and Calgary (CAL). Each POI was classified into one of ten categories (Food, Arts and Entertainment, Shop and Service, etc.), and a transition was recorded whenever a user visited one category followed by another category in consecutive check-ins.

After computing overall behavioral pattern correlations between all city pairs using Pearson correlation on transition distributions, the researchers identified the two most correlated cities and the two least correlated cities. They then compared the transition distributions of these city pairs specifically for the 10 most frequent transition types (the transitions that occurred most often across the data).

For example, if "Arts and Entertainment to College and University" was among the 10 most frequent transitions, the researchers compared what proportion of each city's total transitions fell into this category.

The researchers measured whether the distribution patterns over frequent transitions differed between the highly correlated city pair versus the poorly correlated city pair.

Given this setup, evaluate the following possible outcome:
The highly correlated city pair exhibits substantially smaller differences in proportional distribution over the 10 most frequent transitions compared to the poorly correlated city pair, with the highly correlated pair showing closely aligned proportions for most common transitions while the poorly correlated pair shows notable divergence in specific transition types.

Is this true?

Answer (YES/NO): YES